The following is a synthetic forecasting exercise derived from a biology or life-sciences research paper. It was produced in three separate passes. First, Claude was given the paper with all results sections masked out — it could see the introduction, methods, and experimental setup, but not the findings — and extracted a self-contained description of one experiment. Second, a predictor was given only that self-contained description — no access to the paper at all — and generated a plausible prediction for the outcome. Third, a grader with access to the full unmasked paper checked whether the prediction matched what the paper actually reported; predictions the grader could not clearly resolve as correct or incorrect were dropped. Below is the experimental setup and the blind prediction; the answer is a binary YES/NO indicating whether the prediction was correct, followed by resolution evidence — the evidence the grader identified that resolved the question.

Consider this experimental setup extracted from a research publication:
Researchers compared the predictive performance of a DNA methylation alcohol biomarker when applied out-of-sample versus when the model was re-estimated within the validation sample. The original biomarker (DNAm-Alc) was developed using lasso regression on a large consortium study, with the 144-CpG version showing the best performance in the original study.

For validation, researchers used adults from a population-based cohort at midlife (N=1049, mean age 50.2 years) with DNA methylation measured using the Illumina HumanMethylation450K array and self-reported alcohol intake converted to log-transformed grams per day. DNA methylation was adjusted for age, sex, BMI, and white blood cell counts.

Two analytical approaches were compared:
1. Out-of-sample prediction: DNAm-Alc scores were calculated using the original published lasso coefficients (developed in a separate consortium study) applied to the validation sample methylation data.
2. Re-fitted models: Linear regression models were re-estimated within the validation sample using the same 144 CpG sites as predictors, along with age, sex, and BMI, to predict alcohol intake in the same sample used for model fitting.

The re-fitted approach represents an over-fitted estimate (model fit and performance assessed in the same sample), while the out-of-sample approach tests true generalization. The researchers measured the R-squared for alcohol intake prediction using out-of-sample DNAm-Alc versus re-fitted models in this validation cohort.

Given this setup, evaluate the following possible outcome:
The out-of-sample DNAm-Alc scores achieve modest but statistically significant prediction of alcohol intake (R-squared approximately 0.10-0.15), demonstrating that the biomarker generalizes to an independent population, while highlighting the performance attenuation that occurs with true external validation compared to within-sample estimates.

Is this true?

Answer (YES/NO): NO